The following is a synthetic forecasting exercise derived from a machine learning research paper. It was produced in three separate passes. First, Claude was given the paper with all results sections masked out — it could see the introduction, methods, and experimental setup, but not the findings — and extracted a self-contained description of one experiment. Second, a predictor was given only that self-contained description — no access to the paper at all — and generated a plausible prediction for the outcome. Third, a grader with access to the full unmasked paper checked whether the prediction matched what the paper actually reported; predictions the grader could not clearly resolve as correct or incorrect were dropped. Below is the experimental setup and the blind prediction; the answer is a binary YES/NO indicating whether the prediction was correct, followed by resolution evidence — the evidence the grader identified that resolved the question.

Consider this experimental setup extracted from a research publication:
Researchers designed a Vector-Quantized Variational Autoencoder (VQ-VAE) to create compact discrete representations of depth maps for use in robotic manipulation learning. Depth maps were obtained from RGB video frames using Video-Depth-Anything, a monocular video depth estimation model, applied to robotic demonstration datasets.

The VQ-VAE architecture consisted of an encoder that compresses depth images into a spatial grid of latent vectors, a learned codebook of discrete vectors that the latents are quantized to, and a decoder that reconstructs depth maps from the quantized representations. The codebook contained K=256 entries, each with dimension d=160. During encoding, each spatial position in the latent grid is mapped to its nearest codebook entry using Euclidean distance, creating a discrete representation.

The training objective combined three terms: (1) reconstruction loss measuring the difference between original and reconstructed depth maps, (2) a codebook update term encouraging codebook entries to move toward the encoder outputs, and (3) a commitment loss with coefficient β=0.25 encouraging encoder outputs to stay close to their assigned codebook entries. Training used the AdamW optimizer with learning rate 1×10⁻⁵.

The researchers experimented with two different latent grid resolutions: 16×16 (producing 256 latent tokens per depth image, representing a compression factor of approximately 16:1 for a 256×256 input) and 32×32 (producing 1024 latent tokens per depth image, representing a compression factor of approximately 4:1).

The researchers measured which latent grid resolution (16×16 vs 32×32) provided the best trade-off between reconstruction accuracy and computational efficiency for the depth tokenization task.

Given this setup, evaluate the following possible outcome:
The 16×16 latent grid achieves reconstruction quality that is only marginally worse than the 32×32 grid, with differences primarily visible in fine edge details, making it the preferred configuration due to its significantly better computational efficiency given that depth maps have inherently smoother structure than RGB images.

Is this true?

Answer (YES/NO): NO